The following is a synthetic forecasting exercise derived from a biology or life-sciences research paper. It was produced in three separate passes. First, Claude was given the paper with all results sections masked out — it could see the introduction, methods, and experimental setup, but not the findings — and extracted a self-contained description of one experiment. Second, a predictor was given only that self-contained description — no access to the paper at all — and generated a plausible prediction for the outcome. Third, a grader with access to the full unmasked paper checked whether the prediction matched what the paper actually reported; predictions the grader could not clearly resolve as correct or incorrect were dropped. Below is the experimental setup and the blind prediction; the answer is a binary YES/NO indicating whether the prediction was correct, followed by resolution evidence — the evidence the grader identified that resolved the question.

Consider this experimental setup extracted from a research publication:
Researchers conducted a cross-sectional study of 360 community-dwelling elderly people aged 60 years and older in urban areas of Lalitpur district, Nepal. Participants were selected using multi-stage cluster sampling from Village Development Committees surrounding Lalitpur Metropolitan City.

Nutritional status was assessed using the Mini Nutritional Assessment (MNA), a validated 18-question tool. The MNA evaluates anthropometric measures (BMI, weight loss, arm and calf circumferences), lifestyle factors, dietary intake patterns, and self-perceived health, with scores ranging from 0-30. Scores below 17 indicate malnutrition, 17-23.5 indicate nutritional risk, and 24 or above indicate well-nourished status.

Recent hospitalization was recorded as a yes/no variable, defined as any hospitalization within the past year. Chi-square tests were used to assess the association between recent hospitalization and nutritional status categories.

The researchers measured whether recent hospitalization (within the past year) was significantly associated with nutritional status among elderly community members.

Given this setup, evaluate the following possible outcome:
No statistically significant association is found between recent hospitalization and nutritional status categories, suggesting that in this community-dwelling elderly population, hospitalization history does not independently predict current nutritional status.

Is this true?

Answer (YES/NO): NO